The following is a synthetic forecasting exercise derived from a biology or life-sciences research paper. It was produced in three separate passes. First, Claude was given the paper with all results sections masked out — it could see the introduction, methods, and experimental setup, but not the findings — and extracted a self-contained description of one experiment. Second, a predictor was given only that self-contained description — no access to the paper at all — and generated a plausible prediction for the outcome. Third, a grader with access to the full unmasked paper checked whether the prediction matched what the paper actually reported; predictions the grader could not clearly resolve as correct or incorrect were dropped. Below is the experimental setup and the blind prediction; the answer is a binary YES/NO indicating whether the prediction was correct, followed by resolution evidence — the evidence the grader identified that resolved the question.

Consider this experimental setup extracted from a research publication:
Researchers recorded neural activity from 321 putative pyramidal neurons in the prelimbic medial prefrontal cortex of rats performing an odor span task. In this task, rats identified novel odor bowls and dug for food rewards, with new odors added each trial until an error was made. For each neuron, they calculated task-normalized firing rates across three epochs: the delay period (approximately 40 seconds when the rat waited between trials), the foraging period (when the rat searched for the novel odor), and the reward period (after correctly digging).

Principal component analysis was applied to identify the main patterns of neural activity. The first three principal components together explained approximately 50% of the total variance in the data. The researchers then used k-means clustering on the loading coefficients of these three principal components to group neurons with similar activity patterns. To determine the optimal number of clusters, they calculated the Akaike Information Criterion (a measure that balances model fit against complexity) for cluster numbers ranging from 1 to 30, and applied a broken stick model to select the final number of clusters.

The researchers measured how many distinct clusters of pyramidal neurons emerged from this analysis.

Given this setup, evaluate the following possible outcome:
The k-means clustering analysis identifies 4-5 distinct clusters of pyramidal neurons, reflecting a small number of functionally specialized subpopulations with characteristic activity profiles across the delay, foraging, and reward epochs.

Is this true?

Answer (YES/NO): YES